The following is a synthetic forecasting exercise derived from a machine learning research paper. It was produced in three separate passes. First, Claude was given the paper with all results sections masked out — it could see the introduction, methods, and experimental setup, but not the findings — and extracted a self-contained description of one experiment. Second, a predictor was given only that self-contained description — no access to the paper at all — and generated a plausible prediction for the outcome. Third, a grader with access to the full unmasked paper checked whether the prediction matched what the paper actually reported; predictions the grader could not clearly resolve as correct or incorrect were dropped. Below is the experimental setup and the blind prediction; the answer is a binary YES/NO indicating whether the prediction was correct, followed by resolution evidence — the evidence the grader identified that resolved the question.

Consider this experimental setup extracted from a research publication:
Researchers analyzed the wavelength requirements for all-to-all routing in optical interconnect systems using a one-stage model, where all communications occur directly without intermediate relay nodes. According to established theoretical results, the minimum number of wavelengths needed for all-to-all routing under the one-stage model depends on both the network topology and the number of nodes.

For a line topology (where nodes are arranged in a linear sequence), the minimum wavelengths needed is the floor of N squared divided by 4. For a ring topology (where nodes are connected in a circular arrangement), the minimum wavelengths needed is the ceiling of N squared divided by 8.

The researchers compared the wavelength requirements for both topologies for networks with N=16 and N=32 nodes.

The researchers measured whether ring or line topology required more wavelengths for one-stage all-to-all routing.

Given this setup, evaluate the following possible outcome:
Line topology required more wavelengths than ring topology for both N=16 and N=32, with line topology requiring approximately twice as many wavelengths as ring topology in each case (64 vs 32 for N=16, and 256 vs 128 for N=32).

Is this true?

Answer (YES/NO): YES